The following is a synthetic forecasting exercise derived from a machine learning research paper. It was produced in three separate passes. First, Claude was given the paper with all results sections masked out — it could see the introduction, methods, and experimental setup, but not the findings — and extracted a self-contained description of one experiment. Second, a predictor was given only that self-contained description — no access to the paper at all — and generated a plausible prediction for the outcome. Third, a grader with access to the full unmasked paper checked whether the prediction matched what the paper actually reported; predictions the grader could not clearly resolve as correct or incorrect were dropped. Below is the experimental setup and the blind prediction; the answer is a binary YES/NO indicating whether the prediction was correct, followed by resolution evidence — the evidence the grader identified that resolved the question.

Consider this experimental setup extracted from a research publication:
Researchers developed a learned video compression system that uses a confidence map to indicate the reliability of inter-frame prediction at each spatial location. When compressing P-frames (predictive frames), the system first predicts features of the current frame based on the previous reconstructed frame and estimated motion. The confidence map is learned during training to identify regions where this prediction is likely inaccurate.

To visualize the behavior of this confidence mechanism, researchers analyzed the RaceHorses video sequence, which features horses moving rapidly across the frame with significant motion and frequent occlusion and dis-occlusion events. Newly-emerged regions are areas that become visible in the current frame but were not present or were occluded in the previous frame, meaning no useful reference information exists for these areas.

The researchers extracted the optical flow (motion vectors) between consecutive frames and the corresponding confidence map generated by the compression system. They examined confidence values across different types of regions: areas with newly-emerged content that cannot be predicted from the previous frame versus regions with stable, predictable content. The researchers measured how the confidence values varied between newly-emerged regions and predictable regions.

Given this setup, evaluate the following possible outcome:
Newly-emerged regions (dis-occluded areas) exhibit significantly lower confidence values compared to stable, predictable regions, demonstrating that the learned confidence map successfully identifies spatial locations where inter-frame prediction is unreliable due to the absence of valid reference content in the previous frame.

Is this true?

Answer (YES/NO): YES